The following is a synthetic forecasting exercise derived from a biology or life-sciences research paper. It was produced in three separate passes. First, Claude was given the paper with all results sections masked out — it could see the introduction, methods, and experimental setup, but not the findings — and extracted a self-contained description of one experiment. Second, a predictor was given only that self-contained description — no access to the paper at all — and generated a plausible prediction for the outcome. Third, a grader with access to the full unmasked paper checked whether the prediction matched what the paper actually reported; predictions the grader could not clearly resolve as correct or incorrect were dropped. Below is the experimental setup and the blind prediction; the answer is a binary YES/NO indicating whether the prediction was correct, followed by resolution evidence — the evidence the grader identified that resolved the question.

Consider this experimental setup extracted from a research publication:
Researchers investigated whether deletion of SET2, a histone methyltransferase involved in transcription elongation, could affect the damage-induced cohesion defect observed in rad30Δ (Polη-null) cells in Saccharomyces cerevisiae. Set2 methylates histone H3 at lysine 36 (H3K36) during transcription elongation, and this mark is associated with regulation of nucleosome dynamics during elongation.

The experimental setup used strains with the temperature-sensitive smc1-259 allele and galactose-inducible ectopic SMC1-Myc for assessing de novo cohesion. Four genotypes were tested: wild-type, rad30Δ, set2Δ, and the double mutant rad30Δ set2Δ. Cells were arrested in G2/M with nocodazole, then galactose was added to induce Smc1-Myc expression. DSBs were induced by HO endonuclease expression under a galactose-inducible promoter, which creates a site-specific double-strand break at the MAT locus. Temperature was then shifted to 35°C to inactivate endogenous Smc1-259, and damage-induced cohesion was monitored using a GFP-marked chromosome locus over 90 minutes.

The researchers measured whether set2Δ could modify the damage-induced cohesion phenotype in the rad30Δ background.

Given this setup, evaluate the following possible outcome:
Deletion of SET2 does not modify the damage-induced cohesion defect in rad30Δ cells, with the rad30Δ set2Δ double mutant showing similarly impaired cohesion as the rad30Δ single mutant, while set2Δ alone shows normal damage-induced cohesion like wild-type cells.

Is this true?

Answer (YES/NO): NO